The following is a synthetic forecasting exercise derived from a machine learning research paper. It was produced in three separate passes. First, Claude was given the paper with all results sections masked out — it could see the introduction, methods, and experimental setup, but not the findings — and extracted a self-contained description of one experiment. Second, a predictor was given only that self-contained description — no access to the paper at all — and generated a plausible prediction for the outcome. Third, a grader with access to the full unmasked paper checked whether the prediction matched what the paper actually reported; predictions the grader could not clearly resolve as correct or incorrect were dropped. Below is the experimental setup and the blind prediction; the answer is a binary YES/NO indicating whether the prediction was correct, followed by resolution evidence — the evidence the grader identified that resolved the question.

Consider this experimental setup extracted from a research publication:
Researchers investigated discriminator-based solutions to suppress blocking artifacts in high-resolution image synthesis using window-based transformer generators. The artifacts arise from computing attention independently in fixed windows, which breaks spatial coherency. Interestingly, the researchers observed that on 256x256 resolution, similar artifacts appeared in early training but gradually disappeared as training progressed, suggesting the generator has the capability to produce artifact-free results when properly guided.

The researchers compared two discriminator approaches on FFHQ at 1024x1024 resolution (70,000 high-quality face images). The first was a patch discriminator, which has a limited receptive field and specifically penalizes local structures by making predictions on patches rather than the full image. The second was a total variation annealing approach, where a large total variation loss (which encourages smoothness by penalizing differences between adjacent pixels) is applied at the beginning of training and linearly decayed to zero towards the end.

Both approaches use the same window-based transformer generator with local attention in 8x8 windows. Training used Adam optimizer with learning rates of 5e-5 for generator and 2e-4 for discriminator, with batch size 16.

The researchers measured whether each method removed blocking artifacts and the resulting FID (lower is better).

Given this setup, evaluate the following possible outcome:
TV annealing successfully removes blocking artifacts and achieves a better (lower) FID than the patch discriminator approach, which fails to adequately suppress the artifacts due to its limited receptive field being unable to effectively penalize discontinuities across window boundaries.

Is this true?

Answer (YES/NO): NO